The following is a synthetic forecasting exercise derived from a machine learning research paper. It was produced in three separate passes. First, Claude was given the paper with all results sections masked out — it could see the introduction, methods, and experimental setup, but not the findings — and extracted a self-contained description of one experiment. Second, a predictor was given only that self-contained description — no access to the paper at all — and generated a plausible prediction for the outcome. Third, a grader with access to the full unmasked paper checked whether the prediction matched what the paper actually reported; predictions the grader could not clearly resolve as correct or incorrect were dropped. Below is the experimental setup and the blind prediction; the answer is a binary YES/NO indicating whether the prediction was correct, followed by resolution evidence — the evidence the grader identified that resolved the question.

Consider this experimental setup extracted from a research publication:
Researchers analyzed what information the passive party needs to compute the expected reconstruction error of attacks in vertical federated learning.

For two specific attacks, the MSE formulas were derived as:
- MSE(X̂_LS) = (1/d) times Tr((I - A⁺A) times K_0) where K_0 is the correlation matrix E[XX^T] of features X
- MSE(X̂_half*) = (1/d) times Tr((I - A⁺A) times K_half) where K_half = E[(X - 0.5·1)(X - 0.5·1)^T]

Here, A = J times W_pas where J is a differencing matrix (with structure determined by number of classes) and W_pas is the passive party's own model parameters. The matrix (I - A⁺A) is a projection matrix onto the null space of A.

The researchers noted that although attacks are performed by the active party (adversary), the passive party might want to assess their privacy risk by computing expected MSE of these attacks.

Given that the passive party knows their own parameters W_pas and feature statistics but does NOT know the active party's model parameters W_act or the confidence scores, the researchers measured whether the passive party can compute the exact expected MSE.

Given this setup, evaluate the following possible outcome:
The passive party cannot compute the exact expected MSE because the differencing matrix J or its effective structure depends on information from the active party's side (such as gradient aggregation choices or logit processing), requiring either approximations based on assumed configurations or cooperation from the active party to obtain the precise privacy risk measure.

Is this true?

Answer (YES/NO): NO